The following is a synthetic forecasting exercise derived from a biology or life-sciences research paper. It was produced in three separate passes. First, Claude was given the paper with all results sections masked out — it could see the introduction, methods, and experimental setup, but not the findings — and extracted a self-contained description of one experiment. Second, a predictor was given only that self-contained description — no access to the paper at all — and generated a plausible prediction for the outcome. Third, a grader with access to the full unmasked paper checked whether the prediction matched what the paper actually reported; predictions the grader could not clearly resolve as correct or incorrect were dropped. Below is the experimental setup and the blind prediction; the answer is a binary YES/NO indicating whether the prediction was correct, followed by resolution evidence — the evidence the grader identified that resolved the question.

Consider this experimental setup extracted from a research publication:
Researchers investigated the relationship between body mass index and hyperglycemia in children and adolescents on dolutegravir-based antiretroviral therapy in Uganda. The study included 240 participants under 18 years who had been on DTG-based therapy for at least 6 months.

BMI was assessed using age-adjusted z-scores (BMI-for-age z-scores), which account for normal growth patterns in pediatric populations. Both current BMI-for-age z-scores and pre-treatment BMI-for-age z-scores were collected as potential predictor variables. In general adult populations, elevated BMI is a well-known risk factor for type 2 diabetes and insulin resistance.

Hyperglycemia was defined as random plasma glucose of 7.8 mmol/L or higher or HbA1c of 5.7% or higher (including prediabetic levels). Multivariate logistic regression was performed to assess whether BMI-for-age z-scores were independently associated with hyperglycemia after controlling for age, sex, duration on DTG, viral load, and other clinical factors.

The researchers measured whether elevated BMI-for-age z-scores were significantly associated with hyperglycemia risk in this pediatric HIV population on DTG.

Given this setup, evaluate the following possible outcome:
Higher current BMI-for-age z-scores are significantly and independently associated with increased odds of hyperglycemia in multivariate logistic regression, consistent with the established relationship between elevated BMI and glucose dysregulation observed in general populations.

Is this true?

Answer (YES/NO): NO